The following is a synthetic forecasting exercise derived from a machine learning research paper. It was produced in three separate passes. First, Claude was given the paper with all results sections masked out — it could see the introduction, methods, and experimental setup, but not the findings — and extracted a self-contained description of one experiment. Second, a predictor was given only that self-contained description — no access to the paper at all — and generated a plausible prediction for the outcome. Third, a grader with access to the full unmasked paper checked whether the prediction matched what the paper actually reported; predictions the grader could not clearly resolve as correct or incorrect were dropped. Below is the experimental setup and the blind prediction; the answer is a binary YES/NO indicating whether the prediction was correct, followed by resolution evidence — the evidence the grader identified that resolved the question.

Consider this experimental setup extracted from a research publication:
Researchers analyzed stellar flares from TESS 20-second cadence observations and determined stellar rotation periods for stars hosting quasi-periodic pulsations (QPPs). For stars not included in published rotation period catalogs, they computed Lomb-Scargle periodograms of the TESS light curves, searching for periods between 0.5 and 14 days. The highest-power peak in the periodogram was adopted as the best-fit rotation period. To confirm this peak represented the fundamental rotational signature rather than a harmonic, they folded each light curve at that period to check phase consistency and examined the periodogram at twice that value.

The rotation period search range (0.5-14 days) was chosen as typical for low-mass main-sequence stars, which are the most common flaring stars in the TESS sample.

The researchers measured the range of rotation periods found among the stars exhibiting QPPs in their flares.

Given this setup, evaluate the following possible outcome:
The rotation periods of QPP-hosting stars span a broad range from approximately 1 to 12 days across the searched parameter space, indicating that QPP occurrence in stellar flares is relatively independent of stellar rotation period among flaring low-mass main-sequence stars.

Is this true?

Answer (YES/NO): NO